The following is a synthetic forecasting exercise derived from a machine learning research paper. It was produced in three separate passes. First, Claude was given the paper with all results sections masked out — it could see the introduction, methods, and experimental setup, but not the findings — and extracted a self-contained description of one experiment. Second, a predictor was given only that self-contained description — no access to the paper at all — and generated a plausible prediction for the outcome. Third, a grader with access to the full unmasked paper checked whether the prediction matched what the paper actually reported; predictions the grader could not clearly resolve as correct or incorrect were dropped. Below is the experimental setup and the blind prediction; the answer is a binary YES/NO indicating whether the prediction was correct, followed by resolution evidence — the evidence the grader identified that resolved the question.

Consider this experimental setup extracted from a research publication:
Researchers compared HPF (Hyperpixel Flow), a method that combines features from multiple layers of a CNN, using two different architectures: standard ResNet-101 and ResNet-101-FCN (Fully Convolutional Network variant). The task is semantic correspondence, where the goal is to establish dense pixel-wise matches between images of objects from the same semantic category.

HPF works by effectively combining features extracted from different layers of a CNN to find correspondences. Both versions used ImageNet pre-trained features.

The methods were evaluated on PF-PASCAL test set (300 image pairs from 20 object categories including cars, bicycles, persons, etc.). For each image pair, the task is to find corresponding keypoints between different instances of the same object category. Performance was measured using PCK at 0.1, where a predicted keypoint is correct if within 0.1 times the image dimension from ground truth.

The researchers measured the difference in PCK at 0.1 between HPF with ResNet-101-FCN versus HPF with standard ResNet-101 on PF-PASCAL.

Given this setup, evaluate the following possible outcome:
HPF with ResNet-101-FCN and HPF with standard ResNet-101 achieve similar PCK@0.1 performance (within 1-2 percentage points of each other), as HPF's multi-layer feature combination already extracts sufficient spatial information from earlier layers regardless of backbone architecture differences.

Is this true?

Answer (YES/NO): NO